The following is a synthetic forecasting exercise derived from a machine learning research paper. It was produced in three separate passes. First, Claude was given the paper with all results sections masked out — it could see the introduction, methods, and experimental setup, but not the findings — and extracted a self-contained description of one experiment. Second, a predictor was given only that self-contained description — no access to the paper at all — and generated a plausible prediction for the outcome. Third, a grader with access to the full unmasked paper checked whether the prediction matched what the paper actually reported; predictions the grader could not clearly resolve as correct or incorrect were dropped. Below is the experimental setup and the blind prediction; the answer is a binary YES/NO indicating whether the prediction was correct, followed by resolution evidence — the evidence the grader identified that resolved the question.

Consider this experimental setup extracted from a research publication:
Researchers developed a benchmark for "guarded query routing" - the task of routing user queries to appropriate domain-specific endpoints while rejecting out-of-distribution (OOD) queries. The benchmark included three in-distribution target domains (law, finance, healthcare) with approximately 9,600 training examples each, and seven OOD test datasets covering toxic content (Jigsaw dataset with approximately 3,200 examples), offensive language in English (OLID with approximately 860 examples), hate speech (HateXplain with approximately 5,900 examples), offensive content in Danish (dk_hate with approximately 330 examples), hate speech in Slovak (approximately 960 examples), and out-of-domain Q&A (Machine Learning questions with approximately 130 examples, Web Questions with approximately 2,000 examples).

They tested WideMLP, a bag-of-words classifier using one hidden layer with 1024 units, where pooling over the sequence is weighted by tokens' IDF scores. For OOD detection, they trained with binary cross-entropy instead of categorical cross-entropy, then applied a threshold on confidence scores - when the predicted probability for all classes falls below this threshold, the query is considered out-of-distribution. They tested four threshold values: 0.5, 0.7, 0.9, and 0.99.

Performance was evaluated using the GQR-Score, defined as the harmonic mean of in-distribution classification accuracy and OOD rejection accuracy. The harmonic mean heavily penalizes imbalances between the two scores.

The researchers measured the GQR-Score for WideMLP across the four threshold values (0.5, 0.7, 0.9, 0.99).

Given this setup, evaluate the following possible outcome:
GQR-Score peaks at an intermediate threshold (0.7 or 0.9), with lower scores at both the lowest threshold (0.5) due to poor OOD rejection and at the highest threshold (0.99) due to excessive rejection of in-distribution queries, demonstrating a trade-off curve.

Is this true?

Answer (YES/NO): NO